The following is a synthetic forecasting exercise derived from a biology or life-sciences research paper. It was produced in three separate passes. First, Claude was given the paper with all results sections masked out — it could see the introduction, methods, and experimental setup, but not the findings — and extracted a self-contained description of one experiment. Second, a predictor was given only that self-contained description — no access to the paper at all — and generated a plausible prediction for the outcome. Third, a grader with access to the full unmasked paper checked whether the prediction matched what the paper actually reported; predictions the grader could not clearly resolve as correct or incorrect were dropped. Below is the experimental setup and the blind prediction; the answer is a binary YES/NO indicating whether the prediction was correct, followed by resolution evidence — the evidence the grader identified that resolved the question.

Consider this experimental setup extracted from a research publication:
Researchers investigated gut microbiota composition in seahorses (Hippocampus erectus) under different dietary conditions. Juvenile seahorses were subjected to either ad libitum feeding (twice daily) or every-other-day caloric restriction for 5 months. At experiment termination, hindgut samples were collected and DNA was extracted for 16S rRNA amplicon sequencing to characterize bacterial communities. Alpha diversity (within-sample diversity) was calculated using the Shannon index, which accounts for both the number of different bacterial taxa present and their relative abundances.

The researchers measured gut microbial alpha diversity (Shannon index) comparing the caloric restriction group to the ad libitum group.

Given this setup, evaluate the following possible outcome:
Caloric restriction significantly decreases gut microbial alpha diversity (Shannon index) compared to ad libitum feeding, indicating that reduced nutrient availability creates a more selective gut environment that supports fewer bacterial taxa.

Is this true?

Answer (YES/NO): NO